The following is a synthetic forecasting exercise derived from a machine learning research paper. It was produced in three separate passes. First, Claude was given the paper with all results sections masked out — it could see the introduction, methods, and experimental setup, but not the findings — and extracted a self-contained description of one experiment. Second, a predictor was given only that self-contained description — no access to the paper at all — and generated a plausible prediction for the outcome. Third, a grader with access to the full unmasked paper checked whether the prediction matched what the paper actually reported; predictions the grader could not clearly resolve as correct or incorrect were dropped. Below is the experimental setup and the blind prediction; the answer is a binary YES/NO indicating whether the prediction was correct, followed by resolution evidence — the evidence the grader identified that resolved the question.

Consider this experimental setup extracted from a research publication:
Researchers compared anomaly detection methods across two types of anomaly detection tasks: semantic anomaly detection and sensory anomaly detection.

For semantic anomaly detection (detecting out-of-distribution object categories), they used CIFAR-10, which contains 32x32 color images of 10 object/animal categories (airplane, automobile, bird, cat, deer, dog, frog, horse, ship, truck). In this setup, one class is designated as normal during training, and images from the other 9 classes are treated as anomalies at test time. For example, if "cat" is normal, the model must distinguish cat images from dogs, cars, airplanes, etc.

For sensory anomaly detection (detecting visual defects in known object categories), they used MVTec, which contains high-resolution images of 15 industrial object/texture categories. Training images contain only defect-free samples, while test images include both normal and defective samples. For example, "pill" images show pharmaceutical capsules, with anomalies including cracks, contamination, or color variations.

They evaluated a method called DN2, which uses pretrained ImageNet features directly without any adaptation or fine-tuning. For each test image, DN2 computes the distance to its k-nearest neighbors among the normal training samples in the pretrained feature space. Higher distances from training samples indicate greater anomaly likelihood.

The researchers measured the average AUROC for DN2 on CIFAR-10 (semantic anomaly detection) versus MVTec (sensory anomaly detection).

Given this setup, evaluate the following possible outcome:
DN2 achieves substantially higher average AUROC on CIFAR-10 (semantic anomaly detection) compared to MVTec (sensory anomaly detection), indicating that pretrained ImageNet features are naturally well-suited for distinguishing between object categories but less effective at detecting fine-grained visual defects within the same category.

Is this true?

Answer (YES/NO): YES